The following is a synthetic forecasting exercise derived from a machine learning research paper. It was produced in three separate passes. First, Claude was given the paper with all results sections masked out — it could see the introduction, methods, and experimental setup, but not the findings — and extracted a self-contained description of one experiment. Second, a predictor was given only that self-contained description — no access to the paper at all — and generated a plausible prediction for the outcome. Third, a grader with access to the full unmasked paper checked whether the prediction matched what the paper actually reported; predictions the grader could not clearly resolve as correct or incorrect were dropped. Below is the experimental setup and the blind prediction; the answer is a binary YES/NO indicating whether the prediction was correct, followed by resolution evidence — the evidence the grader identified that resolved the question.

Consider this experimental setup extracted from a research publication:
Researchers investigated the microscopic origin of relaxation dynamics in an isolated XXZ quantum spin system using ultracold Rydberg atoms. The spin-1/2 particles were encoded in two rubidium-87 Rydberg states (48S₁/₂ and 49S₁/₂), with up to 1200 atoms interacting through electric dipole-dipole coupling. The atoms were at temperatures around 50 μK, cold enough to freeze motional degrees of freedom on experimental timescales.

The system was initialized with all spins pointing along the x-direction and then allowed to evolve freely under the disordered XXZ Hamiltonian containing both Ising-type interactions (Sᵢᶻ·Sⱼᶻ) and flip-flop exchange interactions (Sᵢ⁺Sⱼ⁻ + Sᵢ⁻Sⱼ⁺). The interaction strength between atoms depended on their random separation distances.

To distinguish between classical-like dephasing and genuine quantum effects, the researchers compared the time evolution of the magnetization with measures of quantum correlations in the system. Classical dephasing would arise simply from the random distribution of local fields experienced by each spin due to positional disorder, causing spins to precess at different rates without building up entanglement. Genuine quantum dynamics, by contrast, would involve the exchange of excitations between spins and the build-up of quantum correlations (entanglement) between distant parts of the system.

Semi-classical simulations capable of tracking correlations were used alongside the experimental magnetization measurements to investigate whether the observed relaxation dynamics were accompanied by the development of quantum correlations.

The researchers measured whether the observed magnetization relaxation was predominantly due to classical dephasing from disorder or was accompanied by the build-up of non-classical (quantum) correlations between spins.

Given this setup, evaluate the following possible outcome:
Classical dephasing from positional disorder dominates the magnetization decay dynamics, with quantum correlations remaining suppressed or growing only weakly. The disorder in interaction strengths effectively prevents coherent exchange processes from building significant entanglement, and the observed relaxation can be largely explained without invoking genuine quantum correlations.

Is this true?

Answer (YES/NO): NO